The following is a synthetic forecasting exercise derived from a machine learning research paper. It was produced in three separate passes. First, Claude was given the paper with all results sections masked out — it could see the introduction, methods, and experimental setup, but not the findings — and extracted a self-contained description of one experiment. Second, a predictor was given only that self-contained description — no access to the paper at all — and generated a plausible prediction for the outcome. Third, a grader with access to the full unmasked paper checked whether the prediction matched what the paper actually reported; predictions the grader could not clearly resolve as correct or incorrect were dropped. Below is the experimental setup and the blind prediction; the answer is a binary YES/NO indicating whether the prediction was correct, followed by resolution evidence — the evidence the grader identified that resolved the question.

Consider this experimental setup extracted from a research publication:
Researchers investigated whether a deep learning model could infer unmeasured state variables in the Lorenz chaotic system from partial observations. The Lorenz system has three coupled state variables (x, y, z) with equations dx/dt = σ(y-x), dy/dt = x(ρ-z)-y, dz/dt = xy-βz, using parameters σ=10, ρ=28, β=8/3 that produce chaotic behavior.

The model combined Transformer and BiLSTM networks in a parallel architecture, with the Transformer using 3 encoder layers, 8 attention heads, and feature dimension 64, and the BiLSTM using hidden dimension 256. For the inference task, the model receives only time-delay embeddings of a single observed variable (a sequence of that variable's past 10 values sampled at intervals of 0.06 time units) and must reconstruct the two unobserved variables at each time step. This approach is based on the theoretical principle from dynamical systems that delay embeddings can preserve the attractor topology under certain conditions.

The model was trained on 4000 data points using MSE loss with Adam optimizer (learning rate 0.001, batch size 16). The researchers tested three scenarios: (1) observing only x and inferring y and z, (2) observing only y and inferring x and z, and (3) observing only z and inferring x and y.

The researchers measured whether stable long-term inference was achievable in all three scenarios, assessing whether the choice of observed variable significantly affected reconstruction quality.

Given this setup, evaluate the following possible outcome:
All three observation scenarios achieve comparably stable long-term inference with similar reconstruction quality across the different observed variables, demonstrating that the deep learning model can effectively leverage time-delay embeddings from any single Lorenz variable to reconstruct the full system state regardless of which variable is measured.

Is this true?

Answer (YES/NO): NO